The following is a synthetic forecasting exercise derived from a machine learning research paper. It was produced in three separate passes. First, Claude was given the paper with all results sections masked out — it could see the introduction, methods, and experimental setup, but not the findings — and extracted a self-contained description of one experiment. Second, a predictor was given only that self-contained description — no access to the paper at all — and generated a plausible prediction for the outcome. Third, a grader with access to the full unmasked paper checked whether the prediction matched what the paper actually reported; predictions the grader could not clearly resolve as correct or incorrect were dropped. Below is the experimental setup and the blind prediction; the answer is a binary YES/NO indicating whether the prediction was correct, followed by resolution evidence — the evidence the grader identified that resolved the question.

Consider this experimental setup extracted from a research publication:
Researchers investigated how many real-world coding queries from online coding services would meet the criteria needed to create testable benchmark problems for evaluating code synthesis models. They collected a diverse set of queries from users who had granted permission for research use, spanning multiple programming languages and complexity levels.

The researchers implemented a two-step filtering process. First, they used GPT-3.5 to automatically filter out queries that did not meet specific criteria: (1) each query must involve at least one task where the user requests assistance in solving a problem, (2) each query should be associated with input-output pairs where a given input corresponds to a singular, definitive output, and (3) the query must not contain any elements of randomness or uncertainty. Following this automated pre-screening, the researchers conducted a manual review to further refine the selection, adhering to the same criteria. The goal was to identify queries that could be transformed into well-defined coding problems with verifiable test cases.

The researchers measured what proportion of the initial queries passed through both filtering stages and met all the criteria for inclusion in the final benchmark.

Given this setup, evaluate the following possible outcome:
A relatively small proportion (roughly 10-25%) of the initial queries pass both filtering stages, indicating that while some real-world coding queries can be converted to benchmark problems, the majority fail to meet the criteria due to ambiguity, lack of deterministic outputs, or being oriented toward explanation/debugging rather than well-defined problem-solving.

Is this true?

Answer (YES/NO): YES